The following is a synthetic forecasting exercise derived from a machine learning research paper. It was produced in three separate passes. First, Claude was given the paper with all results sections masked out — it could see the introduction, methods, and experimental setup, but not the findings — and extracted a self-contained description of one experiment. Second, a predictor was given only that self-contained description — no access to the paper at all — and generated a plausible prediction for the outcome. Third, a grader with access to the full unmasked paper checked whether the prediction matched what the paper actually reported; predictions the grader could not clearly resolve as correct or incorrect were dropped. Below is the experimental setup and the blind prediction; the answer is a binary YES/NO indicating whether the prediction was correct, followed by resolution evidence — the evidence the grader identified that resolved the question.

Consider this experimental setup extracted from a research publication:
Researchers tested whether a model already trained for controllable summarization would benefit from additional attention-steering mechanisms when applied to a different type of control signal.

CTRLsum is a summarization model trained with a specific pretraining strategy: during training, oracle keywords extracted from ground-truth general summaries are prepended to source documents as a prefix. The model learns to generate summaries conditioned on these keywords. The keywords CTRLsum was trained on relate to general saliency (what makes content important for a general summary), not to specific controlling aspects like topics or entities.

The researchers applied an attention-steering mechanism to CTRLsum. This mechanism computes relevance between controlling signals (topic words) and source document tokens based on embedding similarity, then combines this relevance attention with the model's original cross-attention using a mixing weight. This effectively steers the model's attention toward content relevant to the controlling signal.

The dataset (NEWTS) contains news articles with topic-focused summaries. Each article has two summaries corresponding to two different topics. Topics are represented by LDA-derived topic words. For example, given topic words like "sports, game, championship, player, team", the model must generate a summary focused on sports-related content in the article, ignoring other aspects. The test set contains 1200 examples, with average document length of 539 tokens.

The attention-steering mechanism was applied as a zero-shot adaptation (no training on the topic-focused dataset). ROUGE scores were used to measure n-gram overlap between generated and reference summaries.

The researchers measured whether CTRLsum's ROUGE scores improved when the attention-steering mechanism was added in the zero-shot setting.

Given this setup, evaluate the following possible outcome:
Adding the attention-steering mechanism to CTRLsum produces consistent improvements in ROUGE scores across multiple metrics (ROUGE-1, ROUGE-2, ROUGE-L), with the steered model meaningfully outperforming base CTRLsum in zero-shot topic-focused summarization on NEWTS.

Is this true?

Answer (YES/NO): NO